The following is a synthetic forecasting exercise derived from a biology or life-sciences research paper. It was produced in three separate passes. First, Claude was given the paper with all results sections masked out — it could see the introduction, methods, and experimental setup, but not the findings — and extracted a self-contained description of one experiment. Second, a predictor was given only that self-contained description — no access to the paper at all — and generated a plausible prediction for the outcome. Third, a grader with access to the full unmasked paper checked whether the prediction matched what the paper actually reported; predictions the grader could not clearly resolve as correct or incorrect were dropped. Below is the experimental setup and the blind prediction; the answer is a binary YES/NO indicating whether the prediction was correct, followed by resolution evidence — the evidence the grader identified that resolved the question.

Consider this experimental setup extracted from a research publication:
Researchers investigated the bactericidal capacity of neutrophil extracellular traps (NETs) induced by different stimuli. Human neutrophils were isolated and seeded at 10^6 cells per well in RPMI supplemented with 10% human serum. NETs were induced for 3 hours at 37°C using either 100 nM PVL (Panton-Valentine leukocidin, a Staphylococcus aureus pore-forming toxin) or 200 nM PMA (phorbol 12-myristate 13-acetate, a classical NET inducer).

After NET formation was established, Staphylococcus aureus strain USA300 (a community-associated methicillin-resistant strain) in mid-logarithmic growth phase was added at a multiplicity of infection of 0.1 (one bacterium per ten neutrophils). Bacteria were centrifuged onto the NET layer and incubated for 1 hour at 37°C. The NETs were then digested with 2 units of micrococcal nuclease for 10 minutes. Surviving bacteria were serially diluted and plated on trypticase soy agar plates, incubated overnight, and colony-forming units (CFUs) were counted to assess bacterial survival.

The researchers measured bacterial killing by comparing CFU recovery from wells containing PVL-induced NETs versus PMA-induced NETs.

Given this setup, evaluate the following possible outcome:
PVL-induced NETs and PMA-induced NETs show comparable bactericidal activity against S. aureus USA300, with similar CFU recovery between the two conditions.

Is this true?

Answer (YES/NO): NO